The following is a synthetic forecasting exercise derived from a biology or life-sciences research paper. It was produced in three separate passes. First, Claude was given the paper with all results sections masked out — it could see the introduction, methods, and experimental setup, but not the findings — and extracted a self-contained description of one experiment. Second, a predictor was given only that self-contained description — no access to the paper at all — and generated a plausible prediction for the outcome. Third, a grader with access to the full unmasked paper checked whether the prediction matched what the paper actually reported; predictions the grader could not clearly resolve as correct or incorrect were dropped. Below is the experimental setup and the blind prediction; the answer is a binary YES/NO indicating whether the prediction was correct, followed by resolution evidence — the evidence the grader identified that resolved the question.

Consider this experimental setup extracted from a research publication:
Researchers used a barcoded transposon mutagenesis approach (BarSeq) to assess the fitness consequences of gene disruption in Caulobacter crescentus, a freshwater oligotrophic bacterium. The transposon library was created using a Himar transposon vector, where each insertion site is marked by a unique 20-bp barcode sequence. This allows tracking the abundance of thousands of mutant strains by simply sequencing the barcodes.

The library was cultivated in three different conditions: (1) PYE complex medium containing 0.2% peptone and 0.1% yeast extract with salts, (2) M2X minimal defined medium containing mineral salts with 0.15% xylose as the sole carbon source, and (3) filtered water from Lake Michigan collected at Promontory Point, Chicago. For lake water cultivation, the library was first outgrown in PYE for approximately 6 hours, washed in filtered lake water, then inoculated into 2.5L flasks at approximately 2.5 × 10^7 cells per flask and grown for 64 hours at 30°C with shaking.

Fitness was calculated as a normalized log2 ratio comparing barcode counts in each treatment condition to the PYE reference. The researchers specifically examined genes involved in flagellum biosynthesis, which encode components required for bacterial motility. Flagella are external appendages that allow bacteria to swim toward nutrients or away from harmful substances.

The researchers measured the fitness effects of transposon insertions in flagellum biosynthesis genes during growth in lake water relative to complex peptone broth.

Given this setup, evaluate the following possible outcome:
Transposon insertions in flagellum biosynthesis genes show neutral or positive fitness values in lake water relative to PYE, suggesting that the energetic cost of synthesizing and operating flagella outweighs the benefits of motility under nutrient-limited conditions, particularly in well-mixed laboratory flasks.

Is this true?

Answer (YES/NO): NO